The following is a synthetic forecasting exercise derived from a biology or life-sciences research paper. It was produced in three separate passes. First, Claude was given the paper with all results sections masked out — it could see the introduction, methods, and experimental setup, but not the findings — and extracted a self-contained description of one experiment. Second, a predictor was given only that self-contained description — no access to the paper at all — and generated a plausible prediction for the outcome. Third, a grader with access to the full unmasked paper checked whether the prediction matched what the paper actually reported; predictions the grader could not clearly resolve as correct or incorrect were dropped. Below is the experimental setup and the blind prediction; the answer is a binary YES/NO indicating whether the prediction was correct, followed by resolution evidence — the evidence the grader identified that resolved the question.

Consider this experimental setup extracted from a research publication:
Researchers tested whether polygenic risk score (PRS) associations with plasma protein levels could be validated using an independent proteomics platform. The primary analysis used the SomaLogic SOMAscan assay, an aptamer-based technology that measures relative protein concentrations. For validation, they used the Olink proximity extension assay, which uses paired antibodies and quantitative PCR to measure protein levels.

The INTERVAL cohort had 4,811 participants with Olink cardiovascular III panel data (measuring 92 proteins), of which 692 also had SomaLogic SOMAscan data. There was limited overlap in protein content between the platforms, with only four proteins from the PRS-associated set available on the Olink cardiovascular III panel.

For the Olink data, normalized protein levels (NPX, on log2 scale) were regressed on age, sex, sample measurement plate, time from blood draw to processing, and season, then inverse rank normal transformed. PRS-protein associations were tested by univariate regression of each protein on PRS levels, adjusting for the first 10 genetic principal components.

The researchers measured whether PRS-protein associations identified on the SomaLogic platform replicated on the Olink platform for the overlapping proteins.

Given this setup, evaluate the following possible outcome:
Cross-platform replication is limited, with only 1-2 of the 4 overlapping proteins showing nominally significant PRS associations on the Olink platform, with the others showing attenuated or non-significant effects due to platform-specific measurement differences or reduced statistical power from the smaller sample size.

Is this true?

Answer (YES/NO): NO